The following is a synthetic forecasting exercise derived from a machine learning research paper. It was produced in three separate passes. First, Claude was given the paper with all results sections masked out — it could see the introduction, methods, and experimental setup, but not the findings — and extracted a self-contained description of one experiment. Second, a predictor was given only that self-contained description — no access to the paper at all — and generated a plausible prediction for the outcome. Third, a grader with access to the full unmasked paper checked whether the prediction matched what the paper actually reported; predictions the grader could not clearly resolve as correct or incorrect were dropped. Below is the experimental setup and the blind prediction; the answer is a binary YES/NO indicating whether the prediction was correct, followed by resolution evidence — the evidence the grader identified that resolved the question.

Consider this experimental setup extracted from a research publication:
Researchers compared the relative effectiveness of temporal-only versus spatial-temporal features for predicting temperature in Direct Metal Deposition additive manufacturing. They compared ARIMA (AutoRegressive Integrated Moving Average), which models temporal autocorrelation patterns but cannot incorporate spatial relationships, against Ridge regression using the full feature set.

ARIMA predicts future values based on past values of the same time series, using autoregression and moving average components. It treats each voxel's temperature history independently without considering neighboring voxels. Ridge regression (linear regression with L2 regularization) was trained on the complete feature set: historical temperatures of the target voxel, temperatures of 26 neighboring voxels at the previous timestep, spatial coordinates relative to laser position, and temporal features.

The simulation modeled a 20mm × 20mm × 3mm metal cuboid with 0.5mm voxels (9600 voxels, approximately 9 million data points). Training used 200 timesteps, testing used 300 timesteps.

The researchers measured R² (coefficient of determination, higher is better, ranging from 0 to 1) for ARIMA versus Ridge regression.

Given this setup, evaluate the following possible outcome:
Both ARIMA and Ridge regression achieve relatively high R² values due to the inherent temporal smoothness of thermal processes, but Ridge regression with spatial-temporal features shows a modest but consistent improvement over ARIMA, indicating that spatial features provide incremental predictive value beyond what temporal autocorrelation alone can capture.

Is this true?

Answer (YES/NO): NO